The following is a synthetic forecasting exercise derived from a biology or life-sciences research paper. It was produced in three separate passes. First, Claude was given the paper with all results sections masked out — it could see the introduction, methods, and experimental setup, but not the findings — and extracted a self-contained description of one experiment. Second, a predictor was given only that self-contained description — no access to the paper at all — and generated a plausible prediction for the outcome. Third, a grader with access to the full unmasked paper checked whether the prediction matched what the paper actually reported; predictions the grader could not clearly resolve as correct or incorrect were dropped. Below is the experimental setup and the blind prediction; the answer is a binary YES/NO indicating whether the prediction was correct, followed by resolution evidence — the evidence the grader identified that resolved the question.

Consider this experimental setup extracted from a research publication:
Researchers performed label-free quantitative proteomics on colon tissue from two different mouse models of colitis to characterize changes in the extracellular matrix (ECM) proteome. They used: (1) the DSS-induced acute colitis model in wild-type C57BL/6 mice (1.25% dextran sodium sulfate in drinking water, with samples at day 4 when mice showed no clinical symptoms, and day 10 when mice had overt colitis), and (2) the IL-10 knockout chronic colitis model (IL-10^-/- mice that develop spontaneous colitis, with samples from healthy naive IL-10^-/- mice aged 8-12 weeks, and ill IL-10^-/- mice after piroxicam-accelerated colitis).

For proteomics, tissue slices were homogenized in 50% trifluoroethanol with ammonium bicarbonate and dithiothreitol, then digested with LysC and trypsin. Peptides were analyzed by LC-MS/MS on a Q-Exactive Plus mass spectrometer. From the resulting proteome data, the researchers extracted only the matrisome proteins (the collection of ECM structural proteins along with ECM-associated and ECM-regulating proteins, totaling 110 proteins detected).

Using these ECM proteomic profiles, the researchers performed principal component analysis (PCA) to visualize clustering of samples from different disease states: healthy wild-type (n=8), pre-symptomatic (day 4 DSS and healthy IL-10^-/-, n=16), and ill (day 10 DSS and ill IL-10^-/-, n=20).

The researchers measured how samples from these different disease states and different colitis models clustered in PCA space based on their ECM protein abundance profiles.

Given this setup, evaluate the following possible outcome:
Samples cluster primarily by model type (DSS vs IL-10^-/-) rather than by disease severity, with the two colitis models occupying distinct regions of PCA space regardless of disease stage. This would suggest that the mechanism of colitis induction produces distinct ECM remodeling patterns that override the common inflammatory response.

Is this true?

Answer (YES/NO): NO